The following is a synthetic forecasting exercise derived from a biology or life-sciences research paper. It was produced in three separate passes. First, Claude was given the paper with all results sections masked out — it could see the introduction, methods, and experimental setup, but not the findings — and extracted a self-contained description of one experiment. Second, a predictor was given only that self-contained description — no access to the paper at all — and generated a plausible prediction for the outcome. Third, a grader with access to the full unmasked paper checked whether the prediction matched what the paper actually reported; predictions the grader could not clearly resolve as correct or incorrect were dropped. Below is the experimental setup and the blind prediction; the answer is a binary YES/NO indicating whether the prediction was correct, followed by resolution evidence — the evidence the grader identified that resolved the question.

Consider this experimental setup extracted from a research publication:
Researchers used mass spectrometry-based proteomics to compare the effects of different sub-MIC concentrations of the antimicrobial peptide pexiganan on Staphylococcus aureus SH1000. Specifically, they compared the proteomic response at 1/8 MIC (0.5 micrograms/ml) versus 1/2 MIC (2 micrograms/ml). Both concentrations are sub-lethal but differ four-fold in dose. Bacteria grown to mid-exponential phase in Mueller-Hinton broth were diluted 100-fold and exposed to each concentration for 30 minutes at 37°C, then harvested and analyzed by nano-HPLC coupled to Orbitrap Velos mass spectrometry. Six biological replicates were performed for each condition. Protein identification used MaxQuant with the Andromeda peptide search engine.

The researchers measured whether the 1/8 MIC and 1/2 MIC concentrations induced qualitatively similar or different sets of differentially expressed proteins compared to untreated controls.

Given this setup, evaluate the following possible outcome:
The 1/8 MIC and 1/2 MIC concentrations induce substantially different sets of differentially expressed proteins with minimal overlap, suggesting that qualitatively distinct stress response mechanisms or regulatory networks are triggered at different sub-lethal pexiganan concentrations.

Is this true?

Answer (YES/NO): NO